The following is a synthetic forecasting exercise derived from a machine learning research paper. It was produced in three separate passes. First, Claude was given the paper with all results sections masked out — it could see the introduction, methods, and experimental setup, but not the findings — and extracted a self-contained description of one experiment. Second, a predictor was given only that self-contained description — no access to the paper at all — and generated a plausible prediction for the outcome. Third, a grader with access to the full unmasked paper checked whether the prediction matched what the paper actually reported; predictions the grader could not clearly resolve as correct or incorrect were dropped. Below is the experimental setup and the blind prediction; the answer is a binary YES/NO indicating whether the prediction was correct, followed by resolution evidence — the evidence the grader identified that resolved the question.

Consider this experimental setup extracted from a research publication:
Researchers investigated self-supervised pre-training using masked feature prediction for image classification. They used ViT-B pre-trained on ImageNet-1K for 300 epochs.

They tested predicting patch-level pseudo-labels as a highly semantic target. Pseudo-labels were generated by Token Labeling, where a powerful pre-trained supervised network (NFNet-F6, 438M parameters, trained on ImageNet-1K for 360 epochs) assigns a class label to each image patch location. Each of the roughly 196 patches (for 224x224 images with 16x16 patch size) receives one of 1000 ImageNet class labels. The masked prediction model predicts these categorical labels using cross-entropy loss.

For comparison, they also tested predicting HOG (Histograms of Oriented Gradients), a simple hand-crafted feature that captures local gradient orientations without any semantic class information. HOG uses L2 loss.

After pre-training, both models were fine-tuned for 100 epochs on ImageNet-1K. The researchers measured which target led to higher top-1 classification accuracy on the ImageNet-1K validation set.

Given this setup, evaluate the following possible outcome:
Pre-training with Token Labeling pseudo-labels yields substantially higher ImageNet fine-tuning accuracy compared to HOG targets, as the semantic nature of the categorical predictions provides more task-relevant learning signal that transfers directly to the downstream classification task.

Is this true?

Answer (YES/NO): NO